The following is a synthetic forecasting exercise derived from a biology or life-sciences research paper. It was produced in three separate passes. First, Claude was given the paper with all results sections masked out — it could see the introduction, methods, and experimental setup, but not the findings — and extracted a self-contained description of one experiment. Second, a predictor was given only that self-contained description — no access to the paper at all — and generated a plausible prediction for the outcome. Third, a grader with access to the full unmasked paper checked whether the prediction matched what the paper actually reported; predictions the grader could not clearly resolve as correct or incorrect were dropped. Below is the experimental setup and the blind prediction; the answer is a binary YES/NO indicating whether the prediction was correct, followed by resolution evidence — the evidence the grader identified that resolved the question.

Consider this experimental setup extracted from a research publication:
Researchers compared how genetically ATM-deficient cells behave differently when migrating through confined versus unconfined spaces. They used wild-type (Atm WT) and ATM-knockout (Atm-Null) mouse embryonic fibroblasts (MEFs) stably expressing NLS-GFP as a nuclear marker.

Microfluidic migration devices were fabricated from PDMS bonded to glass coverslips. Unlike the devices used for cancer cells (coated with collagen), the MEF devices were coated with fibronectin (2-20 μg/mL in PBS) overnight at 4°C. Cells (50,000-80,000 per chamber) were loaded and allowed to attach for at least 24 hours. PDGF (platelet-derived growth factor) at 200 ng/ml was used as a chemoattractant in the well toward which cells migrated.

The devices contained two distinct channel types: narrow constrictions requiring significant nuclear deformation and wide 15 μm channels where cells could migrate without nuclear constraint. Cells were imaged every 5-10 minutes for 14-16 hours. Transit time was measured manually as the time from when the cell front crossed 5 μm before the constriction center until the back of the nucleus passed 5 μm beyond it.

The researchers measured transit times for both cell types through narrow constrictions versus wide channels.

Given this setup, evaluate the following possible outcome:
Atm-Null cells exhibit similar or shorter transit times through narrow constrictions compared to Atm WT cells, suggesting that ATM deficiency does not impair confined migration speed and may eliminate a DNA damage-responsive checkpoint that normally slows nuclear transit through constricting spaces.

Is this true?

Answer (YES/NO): YES